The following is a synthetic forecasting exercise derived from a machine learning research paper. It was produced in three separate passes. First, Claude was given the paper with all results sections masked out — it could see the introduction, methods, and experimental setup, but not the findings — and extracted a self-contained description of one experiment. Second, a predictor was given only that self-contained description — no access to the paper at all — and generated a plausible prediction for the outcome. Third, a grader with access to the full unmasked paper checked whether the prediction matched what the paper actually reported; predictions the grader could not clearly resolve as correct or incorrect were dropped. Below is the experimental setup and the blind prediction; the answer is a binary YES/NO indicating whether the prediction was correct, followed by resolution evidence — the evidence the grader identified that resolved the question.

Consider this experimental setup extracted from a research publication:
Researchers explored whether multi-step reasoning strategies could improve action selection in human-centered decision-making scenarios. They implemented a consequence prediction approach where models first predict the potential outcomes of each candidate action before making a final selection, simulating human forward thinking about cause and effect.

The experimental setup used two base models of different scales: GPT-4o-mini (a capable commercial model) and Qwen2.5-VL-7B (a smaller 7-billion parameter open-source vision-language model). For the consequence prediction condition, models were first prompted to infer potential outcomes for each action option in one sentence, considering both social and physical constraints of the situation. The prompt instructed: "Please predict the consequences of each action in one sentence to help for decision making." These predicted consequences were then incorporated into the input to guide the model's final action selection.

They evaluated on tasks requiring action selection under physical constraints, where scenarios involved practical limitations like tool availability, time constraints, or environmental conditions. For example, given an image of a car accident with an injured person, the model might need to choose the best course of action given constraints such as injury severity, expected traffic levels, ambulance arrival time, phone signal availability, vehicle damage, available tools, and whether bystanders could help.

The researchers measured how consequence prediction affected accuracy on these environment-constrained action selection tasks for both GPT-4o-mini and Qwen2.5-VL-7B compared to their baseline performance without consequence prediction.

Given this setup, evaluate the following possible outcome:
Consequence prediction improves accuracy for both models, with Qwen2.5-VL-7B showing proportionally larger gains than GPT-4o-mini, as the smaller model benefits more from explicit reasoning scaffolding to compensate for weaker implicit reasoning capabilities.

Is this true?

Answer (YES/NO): NO